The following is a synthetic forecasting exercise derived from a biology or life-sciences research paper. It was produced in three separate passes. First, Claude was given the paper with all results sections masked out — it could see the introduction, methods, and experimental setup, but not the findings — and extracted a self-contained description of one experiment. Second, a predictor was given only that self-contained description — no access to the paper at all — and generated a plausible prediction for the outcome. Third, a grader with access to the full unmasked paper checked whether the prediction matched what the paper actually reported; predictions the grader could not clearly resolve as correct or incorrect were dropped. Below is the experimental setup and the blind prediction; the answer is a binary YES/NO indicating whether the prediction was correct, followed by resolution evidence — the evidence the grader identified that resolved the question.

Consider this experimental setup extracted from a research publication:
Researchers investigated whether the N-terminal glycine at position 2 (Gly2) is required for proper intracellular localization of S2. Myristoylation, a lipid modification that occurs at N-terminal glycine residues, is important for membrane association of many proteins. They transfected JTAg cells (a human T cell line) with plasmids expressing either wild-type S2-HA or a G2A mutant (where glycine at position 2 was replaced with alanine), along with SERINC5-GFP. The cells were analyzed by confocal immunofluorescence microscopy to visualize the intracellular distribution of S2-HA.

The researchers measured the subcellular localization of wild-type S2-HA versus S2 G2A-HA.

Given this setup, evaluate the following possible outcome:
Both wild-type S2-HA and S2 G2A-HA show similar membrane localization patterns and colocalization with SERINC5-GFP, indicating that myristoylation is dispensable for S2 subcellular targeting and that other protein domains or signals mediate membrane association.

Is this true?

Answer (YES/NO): NO